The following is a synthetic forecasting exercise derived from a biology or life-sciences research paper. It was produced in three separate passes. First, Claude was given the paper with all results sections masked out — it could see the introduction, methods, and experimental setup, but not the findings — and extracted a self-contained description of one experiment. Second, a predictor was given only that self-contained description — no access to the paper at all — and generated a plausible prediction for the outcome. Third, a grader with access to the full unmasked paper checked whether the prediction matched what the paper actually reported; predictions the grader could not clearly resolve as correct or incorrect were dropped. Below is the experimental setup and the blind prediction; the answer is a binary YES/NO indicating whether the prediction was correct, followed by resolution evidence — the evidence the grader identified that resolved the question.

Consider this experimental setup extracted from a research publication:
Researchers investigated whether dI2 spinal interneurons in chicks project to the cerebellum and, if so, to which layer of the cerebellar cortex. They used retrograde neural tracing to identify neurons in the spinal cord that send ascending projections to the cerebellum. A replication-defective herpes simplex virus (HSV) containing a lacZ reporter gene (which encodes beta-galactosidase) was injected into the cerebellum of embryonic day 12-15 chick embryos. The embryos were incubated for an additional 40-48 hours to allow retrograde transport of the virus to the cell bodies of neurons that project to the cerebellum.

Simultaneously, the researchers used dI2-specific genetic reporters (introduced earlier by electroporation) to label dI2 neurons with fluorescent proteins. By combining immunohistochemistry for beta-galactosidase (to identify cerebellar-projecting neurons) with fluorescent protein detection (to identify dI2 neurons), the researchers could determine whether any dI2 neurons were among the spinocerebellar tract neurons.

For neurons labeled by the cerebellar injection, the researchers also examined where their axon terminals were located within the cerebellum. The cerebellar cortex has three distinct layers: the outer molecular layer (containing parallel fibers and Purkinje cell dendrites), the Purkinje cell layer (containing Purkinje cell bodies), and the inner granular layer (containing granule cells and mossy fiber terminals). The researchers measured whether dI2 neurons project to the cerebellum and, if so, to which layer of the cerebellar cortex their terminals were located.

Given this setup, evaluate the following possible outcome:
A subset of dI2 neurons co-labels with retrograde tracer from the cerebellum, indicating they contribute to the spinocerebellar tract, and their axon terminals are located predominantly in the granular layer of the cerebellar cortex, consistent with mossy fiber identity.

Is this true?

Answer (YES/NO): YES